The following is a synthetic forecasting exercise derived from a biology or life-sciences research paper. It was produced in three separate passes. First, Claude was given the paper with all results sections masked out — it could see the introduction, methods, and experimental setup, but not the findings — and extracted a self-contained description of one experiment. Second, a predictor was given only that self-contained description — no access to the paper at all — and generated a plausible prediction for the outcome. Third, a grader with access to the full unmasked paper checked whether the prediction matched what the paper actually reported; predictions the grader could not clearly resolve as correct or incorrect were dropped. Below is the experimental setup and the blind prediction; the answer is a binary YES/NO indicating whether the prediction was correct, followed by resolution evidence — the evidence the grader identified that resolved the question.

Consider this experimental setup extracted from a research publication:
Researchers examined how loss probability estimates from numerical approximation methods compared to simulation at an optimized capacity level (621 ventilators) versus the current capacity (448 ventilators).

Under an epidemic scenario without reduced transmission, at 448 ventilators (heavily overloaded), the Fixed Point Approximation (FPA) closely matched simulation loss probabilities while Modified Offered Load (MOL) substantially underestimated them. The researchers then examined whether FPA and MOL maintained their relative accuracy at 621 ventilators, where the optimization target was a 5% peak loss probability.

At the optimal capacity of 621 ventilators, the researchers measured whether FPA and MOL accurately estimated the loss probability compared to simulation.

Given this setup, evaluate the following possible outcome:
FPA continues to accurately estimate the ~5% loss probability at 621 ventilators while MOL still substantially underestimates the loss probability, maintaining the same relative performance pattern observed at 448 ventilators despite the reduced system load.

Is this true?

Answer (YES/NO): NO